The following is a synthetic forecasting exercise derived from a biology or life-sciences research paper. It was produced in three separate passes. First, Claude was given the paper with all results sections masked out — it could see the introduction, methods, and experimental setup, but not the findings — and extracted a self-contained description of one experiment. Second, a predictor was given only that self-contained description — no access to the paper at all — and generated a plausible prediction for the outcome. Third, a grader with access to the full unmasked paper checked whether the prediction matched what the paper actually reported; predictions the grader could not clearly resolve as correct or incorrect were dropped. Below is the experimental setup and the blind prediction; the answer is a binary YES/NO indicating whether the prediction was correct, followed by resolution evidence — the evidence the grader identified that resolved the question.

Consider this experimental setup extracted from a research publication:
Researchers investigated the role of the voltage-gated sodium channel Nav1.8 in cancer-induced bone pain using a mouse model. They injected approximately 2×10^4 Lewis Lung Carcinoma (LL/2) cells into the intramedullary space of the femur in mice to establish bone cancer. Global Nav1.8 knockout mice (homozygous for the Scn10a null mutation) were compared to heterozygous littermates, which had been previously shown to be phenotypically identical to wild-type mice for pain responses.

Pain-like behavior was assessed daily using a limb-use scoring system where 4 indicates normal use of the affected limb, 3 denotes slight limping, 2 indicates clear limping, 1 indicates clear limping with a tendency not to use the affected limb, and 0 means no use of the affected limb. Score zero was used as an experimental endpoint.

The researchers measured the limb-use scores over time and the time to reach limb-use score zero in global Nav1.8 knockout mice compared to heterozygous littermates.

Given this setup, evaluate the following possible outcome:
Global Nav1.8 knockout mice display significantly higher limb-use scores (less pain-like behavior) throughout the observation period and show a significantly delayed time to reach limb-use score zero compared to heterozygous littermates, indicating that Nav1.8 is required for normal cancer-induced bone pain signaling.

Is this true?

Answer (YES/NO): NO